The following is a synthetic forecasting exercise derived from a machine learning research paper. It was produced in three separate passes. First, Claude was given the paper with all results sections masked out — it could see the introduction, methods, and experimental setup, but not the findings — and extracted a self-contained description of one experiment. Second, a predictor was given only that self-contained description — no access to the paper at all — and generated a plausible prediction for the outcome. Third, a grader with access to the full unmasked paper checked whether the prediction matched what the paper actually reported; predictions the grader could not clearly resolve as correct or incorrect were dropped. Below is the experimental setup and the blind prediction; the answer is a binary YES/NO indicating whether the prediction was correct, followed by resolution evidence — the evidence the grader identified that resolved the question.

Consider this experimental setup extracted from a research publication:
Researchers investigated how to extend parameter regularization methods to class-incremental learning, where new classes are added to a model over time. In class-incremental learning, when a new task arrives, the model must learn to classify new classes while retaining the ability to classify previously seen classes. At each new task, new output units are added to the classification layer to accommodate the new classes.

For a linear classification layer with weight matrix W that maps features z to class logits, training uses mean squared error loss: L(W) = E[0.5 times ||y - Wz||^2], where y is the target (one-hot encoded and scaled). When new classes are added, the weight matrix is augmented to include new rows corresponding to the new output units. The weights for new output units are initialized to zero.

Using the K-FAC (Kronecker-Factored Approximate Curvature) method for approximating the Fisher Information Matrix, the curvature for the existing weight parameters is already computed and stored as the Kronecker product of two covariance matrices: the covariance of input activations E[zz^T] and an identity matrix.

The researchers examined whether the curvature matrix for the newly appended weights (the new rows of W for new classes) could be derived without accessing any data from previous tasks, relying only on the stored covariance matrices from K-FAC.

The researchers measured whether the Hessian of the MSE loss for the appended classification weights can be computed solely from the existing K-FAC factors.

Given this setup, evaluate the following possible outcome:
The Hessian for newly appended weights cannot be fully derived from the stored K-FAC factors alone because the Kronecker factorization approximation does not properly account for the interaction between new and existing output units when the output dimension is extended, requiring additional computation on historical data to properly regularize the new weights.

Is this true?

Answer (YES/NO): NO